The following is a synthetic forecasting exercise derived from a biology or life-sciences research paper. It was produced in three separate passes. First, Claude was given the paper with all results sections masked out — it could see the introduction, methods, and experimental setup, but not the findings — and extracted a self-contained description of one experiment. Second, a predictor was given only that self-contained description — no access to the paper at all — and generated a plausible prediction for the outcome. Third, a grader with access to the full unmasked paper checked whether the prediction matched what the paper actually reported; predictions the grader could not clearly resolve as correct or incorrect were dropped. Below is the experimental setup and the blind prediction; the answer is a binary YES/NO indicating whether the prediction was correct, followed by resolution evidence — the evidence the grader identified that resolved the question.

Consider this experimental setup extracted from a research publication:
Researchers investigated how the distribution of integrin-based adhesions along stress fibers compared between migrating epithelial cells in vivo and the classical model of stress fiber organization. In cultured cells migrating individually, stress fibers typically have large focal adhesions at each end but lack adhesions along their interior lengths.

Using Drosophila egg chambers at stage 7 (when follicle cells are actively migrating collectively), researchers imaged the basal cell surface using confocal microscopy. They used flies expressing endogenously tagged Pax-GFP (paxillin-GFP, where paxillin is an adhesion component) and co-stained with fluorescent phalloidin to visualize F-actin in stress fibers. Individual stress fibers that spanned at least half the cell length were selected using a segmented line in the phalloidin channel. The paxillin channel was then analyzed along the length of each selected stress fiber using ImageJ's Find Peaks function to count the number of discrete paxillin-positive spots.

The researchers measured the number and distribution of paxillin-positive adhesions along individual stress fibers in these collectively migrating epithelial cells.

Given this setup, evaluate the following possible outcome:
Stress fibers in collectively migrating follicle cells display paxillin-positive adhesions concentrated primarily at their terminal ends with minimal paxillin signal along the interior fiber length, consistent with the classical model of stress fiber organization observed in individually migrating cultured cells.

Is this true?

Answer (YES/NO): NO